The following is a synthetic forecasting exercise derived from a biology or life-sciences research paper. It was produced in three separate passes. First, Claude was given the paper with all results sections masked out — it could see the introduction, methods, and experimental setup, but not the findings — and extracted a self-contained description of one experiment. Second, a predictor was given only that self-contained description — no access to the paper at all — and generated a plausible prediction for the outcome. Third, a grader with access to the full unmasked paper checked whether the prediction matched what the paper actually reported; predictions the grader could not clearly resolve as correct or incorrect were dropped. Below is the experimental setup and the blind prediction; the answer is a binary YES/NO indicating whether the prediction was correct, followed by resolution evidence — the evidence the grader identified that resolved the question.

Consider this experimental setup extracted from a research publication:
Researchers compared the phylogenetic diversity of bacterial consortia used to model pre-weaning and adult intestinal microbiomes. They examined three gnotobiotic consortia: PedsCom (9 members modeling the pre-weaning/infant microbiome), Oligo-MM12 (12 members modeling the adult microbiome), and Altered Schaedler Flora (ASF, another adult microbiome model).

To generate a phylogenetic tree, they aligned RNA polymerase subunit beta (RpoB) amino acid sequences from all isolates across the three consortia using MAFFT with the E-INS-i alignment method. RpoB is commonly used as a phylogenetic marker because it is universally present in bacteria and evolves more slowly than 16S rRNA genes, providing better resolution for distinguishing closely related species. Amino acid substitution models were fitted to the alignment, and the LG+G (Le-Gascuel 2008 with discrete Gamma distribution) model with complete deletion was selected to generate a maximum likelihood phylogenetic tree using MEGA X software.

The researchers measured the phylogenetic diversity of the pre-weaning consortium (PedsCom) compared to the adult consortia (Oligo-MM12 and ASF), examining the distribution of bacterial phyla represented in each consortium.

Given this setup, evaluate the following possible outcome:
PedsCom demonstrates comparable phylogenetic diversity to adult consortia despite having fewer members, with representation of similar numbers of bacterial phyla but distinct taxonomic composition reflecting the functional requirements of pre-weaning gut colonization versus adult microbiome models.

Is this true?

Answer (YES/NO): NO